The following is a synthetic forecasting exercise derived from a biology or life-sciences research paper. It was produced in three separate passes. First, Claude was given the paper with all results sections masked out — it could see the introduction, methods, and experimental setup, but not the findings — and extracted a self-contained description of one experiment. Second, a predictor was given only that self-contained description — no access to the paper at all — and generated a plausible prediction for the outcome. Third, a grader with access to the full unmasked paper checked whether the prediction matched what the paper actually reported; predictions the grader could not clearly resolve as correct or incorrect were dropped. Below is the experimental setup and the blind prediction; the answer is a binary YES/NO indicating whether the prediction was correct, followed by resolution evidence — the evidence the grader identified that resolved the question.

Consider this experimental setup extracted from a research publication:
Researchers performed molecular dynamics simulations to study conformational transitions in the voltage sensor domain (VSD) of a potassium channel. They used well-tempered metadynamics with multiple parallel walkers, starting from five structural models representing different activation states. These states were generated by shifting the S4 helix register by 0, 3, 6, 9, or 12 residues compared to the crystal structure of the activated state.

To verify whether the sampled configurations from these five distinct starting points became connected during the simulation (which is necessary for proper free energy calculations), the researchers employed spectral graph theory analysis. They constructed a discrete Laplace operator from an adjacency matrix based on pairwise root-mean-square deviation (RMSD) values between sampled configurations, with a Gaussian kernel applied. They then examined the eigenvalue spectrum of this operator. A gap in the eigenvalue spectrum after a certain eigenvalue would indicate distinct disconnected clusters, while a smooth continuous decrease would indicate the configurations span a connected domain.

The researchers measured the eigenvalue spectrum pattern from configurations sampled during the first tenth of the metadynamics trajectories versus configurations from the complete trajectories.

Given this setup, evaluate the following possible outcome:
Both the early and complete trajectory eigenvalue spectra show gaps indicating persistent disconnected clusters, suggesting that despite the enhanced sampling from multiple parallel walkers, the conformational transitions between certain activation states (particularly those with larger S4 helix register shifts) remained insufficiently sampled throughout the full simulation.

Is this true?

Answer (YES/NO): NO